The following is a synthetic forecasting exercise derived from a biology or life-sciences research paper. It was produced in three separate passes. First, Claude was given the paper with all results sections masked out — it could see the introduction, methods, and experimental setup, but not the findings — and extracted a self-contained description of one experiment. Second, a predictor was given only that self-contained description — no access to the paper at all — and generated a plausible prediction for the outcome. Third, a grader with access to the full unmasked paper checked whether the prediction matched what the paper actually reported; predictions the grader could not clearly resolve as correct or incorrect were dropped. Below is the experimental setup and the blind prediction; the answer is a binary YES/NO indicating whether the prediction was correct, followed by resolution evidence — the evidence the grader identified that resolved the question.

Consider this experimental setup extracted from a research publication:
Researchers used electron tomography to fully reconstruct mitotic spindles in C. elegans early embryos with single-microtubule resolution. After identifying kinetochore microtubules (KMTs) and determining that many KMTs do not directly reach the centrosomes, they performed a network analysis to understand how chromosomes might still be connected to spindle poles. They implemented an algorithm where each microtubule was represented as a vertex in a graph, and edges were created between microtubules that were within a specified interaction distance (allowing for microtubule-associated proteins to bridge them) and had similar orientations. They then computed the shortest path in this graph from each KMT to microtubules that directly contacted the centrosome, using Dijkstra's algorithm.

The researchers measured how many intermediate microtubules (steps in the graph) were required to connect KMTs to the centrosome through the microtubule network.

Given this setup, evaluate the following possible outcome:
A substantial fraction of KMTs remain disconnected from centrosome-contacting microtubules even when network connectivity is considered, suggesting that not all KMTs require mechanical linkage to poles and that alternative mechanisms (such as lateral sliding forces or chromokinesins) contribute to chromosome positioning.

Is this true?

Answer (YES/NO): NO